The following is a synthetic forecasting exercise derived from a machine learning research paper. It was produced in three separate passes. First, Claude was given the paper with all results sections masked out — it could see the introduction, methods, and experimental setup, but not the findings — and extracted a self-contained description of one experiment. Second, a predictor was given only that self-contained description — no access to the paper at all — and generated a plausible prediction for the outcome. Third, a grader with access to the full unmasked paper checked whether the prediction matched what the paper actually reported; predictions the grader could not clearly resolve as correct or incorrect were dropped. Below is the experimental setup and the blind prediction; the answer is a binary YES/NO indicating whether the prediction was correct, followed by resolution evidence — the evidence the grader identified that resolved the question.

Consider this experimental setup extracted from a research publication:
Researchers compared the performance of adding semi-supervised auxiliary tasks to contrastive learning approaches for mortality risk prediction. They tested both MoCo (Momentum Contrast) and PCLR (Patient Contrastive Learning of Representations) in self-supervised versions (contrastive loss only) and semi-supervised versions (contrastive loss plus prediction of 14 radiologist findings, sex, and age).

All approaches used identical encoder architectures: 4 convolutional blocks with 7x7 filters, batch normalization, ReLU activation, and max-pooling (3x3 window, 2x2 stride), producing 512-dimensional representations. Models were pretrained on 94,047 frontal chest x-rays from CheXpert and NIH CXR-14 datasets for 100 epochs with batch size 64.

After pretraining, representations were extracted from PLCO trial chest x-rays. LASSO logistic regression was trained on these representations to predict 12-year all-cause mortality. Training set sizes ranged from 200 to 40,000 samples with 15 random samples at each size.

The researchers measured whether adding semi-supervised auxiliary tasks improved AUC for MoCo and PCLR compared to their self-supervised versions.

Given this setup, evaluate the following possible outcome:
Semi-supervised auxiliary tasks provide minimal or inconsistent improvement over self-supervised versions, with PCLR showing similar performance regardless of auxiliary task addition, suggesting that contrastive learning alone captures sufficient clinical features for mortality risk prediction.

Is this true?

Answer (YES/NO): NO